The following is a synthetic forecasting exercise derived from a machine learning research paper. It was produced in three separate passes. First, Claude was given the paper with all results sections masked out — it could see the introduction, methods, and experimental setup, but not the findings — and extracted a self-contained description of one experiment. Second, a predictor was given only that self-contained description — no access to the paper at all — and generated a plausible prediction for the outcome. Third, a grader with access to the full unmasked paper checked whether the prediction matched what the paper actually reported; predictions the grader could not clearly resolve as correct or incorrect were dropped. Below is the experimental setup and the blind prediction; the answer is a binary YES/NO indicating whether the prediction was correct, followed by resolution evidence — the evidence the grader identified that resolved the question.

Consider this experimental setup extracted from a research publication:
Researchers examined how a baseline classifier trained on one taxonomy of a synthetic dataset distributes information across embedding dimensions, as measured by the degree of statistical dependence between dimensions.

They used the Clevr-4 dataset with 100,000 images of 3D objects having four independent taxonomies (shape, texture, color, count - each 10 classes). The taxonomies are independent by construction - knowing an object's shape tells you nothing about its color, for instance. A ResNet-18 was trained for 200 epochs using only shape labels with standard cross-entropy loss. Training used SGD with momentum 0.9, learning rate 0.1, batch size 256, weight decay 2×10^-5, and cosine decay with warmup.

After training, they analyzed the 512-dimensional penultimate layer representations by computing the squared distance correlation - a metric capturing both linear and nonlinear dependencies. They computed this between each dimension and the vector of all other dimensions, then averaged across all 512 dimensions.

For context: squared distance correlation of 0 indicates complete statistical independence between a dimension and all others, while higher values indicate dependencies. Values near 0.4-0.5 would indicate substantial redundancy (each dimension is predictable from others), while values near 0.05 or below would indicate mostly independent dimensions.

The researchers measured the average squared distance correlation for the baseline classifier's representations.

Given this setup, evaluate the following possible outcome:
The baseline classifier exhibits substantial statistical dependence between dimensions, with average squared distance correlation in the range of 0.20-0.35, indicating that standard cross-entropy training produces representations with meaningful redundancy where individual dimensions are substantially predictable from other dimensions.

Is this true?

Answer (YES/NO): NO